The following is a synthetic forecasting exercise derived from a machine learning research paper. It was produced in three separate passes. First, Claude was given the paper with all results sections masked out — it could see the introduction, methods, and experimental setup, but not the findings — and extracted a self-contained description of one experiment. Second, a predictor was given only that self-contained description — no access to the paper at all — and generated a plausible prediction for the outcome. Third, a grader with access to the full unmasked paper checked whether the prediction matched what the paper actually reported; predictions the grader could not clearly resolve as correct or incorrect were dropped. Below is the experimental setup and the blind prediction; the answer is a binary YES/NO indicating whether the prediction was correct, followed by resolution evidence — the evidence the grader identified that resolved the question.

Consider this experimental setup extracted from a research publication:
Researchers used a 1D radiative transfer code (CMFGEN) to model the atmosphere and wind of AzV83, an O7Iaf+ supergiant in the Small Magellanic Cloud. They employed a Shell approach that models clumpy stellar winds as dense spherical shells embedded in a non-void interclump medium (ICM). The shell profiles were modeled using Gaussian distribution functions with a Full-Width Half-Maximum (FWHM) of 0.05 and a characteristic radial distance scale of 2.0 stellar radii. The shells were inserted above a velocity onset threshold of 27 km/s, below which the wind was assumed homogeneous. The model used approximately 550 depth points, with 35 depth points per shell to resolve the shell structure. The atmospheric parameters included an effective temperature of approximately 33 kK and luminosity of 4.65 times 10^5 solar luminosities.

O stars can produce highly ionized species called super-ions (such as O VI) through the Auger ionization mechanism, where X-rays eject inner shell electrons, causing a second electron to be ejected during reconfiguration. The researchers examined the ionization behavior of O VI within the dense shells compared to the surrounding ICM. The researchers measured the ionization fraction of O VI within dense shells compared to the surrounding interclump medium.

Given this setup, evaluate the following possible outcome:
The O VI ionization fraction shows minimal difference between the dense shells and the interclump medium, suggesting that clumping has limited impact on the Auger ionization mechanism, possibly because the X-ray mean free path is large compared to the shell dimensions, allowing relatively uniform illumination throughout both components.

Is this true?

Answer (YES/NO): NO